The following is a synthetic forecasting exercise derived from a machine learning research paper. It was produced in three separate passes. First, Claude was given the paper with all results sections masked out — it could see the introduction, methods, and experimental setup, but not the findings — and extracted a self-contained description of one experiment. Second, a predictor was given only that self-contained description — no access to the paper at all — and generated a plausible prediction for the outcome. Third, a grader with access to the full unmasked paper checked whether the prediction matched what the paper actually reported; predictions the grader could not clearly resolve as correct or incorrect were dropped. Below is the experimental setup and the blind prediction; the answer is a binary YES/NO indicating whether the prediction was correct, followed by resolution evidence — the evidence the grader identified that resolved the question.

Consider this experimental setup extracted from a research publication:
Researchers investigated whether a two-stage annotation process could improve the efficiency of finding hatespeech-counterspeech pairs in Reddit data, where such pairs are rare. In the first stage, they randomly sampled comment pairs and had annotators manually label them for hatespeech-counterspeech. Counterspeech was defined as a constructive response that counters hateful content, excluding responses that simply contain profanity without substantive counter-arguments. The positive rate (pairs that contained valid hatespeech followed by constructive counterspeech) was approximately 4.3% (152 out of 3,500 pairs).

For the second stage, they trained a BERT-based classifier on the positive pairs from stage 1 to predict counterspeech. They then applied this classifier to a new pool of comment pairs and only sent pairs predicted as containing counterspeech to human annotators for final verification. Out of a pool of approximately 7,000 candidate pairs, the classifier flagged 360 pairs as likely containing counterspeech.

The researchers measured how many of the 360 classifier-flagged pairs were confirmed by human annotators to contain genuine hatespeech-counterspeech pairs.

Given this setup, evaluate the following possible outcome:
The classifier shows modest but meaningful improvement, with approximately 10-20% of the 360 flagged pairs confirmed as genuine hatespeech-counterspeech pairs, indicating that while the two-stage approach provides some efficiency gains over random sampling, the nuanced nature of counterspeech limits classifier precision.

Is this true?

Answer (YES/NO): NO